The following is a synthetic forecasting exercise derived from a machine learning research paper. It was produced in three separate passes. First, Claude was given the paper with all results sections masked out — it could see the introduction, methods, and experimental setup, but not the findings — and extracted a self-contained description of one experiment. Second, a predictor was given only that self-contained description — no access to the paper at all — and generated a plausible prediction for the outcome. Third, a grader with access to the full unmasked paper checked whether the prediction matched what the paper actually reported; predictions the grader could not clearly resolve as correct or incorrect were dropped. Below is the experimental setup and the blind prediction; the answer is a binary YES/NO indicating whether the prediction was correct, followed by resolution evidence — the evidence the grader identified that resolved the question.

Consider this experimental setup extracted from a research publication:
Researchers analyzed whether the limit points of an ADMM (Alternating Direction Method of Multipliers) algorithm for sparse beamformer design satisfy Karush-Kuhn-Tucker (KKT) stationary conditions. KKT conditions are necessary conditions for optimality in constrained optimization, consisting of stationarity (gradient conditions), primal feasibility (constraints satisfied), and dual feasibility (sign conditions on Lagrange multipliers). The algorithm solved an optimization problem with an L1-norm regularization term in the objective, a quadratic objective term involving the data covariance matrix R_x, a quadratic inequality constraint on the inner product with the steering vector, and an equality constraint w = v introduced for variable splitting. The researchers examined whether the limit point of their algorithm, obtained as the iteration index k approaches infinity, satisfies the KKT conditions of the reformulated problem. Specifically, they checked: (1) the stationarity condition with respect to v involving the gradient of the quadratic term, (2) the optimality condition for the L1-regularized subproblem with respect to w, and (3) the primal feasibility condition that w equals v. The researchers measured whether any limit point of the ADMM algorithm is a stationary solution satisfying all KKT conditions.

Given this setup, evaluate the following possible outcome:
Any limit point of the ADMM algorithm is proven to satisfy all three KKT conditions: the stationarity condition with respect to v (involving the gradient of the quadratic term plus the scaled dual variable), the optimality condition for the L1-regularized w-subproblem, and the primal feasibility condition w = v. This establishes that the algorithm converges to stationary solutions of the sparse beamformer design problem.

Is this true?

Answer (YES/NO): YES